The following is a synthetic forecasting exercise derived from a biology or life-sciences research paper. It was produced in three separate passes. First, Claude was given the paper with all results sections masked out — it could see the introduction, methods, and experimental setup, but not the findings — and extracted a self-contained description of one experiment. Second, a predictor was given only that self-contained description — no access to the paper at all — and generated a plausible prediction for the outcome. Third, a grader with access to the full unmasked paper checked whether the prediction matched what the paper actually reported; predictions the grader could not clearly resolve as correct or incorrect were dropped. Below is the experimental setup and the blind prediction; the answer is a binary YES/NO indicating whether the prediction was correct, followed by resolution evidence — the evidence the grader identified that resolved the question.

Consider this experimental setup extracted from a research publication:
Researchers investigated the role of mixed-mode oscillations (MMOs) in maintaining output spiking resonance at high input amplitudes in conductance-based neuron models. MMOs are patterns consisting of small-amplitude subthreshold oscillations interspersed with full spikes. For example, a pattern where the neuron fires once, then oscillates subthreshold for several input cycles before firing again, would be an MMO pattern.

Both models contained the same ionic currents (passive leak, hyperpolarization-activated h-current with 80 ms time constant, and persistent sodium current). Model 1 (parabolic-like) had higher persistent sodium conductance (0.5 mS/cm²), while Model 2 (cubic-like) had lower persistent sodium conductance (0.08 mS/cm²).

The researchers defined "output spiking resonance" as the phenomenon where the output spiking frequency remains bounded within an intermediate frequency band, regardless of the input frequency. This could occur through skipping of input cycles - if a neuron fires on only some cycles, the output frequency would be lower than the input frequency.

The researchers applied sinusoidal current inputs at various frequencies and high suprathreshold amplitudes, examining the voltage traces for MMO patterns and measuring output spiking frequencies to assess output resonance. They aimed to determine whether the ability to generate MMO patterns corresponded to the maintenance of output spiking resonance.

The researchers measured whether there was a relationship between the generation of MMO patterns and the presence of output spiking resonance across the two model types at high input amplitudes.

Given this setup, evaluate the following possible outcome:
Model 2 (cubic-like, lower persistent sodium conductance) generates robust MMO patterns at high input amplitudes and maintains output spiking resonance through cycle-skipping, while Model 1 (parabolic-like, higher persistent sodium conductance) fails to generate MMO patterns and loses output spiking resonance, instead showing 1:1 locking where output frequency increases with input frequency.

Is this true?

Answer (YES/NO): NO